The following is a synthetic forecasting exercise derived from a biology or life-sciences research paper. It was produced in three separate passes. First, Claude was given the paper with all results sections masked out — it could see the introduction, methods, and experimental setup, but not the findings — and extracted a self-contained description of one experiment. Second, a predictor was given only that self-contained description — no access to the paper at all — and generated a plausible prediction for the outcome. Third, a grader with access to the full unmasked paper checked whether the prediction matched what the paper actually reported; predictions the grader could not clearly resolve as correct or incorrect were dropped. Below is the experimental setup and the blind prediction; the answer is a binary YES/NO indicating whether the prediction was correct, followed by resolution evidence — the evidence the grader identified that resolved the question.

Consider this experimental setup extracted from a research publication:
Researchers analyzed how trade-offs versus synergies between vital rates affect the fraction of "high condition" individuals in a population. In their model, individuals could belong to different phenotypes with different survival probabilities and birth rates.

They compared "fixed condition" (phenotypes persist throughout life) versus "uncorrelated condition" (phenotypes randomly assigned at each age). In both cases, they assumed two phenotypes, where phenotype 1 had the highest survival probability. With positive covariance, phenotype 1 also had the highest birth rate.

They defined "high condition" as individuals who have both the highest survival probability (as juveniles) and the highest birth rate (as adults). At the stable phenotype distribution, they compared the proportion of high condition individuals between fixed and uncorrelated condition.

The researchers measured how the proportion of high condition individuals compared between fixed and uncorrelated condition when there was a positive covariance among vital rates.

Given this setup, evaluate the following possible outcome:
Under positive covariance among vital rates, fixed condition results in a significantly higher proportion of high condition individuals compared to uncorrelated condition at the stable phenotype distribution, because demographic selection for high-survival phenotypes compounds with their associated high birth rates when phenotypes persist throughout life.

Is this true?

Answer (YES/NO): YES